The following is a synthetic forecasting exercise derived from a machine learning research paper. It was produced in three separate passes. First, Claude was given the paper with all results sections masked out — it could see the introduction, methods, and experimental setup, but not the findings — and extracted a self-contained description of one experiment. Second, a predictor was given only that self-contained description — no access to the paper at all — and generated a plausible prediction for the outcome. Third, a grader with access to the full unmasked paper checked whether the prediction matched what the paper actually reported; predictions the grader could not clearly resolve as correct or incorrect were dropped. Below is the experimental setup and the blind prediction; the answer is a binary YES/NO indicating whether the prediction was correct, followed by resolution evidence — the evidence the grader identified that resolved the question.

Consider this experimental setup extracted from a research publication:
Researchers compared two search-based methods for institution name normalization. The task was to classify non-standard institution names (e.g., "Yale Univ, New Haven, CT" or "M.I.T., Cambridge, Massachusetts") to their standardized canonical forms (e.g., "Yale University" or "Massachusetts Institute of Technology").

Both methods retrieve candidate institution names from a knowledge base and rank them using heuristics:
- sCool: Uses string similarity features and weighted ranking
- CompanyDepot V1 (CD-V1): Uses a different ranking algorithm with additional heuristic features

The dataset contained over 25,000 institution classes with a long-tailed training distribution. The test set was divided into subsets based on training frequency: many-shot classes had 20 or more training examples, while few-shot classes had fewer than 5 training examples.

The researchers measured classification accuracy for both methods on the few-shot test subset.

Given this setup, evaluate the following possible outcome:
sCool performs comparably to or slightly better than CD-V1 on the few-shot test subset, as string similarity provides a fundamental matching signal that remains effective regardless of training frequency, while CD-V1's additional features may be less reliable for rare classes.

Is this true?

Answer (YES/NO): NO